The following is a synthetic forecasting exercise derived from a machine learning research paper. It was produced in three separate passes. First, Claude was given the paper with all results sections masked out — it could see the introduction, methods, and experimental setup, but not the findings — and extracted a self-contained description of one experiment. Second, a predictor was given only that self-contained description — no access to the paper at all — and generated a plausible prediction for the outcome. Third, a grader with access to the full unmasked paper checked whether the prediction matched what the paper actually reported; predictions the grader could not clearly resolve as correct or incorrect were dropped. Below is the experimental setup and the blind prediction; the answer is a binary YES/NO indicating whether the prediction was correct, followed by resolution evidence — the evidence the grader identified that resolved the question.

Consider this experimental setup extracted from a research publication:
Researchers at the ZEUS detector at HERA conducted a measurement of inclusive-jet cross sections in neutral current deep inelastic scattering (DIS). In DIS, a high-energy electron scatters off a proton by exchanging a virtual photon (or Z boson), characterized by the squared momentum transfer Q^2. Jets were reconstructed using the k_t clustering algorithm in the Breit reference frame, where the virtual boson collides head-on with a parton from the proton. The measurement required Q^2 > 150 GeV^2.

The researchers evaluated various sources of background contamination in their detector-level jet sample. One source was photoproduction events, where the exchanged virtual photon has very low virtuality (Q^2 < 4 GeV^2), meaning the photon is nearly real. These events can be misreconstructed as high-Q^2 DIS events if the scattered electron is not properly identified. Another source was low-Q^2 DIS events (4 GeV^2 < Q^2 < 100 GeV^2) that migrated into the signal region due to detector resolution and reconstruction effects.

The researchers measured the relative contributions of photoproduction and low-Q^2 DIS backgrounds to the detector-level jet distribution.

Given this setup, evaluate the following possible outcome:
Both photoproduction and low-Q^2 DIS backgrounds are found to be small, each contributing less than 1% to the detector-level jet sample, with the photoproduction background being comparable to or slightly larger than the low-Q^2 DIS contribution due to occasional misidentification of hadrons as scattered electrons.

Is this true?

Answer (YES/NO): NO